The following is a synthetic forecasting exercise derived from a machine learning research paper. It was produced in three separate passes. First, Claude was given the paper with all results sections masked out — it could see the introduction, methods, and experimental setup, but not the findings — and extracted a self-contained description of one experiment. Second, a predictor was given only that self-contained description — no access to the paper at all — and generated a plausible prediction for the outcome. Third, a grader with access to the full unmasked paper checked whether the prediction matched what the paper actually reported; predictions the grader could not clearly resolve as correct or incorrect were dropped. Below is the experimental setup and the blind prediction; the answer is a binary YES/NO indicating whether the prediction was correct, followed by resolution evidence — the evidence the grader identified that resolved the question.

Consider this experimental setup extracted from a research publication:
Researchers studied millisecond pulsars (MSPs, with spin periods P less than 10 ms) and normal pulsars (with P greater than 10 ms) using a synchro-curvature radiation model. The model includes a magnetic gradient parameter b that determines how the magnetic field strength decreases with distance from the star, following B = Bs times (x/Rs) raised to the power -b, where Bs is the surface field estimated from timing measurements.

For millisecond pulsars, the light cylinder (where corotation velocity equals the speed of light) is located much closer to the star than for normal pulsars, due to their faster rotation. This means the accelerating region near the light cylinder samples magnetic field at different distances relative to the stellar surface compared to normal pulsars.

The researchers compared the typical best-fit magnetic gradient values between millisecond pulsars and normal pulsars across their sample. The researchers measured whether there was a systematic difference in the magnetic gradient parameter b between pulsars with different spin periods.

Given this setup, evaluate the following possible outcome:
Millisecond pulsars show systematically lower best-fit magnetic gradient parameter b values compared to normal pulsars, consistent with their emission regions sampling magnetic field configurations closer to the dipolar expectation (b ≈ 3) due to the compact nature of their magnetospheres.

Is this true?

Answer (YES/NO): NO